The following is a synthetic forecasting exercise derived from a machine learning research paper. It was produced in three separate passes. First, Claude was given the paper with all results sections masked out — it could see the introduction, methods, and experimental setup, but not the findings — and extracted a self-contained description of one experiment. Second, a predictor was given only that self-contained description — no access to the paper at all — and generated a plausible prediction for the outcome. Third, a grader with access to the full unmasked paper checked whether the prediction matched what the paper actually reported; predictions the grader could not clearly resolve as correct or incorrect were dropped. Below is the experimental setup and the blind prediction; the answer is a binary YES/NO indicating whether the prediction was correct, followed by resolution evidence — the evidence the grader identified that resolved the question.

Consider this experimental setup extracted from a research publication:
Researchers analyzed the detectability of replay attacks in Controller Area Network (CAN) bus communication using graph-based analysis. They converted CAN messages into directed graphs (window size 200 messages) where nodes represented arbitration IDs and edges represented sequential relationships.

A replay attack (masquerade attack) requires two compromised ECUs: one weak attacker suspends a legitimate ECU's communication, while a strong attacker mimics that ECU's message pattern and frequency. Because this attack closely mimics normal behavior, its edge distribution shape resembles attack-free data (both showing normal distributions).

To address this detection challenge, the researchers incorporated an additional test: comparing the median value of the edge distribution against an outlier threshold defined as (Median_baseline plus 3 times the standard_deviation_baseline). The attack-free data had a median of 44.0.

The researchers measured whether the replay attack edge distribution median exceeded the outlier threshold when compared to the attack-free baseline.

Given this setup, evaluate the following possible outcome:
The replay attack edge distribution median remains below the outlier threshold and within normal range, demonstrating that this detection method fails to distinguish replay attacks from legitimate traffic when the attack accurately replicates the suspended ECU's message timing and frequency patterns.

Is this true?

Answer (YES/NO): NO